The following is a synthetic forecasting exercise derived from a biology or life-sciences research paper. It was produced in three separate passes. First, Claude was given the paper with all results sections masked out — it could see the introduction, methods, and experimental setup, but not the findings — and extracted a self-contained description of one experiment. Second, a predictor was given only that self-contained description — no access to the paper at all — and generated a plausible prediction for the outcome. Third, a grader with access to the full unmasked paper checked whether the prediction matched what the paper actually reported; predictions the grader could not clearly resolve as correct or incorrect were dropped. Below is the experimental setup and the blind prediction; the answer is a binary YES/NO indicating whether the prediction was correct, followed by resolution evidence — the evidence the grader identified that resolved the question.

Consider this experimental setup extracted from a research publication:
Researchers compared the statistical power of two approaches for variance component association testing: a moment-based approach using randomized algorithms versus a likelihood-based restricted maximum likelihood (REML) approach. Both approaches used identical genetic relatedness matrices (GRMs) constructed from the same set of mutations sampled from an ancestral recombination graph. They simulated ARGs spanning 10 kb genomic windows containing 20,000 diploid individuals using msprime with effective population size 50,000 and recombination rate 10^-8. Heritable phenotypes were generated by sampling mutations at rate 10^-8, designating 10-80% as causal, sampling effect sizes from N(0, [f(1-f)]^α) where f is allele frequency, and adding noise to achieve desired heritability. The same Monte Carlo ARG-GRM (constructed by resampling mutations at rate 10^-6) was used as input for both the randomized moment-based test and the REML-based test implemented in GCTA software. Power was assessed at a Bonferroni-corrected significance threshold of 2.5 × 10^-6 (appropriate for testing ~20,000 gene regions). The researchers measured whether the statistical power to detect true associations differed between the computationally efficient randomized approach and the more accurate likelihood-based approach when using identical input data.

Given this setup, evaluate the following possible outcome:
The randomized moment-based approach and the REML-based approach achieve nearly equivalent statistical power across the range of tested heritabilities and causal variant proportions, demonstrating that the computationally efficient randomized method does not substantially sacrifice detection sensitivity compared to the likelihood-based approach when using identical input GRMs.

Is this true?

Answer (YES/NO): NO